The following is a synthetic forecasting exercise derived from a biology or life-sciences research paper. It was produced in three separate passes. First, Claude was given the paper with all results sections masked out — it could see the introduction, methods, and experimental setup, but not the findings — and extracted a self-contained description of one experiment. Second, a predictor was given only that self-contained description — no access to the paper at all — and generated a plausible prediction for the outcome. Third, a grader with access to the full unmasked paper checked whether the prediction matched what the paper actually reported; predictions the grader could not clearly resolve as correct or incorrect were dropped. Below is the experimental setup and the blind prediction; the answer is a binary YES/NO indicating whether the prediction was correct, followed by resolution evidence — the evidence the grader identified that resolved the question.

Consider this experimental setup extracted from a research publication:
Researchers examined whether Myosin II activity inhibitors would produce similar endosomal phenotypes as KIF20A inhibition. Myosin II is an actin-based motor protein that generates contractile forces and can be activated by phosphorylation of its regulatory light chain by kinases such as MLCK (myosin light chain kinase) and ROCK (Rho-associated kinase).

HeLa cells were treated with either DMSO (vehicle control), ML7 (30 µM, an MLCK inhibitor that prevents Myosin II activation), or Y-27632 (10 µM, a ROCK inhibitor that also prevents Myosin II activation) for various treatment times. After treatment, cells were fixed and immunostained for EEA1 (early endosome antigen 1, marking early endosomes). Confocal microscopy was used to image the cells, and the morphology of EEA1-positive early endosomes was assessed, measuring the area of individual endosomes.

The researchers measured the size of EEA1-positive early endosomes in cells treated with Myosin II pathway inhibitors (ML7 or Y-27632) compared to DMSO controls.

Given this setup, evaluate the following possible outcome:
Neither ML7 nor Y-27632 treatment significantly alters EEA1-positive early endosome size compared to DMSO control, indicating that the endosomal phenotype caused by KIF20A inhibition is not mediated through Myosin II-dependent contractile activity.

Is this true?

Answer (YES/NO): NO